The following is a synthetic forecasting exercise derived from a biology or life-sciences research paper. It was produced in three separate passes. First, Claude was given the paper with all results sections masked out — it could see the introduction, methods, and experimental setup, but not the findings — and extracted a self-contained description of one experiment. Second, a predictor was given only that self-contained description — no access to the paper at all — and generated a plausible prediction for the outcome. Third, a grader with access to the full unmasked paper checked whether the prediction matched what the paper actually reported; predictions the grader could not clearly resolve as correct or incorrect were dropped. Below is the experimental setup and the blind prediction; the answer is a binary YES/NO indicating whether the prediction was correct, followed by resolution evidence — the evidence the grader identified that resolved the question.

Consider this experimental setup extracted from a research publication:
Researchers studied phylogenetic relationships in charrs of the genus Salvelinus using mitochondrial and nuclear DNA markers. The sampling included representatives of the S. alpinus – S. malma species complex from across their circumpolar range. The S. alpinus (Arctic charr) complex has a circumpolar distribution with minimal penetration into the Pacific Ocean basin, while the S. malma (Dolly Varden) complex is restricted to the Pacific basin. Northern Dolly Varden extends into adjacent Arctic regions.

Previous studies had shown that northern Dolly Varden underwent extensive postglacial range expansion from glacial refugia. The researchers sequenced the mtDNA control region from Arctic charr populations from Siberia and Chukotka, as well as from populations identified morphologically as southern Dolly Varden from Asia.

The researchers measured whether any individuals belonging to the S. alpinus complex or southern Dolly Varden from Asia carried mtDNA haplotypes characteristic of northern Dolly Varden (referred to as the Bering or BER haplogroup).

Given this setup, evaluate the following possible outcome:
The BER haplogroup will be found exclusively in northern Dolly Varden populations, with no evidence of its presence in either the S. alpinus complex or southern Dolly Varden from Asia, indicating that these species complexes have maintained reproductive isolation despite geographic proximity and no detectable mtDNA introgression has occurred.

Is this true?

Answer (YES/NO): NO